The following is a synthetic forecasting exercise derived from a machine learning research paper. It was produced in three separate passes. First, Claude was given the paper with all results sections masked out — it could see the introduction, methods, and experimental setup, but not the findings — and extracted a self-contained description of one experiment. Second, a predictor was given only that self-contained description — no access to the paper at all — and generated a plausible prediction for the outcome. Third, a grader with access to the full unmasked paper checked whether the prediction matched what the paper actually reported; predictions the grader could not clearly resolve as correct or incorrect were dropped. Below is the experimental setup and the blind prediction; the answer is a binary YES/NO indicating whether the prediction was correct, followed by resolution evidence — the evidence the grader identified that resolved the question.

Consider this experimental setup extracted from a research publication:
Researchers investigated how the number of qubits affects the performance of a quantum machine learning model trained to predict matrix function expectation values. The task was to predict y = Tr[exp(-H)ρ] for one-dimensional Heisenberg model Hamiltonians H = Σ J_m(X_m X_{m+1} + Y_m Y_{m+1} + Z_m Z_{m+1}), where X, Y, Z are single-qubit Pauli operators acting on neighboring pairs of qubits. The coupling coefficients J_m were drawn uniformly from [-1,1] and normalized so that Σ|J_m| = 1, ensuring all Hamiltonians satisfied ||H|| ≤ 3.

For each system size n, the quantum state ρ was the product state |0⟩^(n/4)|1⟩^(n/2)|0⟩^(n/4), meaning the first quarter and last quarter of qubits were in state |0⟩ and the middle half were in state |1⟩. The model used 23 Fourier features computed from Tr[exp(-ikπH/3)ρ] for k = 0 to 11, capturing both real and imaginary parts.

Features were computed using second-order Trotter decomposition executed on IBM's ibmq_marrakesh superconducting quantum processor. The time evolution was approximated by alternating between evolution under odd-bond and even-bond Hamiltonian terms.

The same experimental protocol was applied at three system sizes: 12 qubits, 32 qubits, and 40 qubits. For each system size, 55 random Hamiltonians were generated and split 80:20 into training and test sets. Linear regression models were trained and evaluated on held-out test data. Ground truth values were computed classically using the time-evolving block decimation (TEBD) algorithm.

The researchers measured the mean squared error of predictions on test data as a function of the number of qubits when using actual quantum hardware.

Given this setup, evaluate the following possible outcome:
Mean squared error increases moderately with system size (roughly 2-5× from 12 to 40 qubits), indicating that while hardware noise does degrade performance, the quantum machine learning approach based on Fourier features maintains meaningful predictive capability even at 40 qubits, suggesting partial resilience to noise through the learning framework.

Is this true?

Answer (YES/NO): NO